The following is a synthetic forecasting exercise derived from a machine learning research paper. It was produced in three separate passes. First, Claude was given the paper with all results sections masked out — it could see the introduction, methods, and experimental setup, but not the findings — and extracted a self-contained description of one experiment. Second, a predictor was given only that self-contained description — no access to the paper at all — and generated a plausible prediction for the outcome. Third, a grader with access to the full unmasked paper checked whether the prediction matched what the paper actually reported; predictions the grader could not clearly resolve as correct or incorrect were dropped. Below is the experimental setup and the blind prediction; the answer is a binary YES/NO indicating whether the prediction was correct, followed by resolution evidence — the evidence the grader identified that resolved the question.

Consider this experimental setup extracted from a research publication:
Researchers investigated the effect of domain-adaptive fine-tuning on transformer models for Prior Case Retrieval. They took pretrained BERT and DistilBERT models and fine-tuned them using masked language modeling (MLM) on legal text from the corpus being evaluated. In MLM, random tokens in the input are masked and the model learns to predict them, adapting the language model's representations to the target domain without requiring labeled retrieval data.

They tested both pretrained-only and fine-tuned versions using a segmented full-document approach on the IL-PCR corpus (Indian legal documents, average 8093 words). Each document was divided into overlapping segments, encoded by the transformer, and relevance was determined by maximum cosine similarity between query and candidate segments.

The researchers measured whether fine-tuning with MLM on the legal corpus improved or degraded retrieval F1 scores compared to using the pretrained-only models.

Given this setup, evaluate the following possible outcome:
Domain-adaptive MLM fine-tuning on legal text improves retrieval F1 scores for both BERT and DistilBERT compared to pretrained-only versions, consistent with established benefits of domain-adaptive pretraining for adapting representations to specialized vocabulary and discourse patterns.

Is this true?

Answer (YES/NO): NO